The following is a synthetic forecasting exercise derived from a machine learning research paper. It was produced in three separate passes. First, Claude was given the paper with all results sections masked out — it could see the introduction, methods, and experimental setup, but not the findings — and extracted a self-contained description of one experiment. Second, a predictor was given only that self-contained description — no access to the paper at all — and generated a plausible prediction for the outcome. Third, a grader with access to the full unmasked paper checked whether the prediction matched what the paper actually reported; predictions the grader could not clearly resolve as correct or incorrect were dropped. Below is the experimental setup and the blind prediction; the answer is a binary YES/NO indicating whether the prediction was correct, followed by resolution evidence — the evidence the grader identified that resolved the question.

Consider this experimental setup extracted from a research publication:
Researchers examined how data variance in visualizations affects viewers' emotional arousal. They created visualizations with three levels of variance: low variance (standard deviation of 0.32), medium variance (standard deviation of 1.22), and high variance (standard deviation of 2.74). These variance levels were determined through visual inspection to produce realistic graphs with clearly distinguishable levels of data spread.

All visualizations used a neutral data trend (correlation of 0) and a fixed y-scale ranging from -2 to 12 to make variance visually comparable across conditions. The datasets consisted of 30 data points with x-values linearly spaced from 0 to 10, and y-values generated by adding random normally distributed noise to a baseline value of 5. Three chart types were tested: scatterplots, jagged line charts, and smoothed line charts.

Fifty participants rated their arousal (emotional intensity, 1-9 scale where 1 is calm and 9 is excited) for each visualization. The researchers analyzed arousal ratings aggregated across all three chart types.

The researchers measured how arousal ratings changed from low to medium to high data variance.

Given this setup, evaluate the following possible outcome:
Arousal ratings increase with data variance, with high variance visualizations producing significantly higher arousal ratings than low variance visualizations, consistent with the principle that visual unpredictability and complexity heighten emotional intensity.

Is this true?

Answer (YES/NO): YES